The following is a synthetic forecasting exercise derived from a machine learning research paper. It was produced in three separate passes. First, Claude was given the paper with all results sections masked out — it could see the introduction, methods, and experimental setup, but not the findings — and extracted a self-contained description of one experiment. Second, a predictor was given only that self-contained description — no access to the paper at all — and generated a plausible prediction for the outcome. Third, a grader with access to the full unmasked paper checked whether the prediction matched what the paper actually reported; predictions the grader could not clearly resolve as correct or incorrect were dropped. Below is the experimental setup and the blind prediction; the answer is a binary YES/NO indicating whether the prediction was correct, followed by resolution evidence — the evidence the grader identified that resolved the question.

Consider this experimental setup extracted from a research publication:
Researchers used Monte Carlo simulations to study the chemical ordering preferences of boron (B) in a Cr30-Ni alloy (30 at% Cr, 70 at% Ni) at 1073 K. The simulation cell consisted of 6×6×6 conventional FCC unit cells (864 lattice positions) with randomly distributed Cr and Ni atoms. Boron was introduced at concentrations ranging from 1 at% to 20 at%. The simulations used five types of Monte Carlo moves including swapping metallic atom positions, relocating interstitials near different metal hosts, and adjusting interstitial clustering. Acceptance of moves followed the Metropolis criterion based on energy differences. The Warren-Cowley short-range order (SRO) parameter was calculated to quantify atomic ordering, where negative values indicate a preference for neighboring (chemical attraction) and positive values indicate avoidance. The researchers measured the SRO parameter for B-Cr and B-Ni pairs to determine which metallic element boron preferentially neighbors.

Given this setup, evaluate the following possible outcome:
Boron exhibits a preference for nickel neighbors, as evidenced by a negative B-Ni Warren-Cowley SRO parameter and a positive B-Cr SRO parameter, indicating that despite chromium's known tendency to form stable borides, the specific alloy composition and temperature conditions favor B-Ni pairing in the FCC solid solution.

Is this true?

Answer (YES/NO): NO